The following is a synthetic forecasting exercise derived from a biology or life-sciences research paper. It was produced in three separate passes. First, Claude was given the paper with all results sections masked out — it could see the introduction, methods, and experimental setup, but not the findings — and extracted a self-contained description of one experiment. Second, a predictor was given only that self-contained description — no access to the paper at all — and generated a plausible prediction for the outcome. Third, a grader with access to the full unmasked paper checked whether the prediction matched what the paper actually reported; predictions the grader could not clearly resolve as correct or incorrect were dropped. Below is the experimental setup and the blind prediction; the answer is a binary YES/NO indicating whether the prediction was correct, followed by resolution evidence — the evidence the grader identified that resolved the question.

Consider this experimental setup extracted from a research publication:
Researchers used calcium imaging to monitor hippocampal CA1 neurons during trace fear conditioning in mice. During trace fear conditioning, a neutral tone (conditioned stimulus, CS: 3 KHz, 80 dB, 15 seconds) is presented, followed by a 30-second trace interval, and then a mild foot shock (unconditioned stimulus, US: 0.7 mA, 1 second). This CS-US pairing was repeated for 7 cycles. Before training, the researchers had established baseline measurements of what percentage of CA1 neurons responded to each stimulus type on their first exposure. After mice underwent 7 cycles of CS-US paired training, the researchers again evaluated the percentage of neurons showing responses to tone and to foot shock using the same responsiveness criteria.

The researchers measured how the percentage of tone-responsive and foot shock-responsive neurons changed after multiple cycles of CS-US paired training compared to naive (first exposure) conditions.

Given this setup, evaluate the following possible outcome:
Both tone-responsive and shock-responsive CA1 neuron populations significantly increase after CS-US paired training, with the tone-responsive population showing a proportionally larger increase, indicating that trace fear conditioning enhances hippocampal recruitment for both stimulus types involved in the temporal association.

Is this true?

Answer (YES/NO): YES